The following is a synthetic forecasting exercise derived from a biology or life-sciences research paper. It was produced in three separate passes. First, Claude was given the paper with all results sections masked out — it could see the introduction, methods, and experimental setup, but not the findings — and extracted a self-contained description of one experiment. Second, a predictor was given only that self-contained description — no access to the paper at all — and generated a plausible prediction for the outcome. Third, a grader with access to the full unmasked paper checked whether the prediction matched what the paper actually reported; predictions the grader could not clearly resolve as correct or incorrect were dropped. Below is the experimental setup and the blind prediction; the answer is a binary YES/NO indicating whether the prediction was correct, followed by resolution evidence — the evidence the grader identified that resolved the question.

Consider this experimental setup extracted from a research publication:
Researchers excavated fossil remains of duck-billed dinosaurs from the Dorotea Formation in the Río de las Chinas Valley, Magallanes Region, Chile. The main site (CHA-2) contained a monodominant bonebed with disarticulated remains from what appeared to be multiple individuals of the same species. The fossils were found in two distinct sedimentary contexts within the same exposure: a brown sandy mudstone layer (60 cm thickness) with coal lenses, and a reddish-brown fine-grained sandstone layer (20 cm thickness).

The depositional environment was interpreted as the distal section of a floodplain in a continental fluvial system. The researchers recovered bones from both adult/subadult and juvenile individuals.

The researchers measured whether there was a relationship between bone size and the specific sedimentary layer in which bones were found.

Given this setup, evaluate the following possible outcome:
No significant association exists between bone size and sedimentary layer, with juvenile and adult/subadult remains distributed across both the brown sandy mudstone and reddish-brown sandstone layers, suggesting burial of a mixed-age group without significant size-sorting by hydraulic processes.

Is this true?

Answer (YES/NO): NO